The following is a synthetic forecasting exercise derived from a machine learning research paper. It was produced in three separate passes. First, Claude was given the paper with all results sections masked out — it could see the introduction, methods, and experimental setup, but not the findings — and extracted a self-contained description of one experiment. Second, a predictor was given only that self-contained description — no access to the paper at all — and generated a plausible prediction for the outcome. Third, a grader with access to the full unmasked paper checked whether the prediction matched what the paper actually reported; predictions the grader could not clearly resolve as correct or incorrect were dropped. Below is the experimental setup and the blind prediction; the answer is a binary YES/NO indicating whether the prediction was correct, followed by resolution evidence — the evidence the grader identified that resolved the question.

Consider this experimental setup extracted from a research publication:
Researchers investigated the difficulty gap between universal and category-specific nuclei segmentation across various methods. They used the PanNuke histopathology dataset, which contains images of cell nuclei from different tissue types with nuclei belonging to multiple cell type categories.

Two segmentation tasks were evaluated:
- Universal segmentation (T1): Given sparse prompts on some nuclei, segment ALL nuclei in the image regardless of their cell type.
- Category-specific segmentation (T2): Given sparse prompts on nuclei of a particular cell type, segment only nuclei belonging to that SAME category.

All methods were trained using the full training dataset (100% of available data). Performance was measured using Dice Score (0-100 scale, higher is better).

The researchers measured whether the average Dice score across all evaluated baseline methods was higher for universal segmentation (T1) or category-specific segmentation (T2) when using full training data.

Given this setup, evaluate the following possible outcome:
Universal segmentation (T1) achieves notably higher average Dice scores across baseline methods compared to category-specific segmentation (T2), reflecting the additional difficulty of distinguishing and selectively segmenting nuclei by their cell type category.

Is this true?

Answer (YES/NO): YES